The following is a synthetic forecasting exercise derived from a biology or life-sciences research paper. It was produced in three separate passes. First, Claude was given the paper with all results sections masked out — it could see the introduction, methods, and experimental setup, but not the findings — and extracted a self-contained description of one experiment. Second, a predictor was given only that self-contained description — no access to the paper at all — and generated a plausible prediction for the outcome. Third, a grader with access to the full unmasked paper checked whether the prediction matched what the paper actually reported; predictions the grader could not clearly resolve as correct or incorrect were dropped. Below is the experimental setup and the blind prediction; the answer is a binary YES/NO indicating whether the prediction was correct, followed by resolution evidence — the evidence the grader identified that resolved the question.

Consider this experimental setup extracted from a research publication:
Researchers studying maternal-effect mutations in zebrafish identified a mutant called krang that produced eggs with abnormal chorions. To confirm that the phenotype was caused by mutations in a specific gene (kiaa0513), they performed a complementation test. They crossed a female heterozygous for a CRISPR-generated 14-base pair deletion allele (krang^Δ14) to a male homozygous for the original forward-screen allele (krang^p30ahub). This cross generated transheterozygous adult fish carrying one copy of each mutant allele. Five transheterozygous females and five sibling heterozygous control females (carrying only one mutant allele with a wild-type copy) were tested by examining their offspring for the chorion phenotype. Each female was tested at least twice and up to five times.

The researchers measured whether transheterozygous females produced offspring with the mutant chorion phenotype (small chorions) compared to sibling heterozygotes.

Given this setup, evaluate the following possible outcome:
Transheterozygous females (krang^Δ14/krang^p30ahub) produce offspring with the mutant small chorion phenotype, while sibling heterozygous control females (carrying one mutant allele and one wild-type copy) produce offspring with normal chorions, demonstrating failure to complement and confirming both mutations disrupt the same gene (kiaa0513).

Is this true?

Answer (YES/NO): YES